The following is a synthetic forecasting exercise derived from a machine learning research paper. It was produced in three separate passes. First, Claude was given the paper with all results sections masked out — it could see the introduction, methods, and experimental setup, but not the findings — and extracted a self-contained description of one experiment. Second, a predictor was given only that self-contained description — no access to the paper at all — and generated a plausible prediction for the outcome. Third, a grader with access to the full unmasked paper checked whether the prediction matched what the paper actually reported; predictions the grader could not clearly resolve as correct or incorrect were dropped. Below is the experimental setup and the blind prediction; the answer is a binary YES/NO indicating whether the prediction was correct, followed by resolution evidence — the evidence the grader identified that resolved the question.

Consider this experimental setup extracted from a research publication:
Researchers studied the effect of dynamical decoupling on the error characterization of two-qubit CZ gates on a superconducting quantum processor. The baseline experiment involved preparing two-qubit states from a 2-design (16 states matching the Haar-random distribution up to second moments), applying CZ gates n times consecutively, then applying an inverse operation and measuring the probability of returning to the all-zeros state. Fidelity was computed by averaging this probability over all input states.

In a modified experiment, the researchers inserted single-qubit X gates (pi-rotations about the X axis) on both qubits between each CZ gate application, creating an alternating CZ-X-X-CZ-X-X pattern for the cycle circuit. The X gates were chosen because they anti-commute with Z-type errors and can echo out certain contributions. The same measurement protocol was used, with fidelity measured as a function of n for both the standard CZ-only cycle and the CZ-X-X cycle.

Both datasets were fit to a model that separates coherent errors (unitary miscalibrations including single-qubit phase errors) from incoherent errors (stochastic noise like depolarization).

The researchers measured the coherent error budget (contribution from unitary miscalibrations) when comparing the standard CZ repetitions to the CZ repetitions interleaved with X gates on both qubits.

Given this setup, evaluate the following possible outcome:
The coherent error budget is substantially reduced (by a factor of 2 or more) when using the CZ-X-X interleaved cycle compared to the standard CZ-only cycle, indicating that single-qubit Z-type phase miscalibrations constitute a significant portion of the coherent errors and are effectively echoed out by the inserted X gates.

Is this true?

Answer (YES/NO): YES